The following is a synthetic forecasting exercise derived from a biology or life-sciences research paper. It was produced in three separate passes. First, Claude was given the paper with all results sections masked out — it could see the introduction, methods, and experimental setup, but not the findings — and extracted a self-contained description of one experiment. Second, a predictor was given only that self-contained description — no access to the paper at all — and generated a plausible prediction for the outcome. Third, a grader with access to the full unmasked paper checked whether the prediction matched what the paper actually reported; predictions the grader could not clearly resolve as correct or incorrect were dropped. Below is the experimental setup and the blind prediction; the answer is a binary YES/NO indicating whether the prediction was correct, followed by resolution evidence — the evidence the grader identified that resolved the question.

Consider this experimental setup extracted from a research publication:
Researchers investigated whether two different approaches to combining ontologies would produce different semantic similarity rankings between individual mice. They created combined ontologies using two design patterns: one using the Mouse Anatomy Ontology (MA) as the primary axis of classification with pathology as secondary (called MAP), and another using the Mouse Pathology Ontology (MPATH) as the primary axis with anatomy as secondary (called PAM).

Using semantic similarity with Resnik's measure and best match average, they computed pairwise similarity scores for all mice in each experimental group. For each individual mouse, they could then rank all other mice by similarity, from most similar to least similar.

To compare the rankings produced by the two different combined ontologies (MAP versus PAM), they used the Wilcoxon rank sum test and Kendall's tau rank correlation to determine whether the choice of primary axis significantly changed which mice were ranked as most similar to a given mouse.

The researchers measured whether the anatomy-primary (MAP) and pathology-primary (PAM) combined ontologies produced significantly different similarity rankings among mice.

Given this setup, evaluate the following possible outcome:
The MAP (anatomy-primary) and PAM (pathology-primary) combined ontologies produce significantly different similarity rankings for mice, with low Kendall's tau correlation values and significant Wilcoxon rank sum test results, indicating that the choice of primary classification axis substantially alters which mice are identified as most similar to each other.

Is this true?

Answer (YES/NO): NO